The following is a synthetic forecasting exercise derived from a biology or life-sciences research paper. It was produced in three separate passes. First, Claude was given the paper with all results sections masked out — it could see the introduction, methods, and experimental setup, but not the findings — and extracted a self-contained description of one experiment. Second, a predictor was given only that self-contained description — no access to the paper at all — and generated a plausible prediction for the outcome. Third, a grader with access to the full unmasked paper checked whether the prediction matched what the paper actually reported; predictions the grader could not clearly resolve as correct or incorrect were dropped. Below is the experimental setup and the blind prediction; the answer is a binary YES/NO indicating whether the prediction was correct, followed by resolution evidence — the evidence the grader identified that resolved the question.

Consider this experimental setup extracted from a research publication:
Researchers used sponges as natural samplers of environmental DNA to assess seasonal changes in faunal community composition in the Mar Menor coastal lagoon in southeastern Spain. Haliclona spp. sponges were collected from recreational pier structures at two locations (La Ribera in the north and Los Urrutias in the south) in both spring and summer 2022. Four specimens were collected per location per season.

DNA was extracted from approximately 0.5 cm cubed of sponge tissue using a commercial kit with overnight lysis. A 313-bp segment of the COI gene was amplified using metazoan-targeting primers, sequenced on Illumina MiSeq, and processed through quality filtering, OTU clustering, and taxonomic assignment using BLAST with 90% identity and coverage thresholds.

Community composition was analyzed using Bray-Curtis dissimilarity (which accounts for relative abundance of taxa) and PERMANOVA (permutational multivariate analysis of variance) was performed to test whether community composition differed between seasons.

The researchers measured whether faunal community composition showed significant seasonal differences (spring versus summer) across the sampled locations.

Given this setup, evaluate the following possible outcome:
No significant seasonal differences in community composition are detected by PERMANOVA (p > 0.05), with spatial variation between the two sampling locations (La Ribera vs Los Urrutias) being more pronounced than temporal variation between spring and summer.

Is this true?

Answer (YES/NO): NO